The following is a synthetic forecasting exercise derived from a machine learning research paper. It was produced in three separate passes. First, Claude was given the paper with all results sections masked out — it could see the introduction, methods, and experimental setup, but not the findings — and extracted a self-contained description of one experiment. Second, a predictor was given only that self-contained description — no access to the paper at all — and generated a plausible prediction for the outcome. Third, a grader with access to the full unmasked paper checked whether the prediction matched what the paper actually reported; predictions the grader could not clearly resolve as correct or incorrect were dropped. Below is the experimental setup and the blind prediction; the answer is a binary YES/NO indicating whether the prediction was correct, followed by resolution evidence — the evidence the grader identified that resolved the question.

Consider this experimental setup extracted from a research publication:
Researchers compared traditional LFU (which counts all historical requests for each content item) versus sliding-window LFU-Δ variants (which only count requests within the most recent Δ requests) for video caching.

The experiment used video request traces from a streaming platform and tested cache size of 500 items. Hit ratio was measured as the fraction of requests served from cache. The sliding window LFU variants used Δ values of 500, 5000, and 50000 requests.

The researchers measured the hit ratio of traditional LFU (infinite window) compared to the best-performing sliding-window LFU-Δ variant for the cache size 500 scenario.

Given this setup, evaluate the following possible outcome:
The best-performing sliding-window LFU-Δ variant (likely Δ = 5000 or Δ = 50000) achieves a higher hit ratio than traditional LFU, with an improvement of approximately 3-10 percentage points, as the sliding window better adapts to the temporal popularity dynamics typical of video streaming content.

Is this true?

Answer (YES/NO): NO